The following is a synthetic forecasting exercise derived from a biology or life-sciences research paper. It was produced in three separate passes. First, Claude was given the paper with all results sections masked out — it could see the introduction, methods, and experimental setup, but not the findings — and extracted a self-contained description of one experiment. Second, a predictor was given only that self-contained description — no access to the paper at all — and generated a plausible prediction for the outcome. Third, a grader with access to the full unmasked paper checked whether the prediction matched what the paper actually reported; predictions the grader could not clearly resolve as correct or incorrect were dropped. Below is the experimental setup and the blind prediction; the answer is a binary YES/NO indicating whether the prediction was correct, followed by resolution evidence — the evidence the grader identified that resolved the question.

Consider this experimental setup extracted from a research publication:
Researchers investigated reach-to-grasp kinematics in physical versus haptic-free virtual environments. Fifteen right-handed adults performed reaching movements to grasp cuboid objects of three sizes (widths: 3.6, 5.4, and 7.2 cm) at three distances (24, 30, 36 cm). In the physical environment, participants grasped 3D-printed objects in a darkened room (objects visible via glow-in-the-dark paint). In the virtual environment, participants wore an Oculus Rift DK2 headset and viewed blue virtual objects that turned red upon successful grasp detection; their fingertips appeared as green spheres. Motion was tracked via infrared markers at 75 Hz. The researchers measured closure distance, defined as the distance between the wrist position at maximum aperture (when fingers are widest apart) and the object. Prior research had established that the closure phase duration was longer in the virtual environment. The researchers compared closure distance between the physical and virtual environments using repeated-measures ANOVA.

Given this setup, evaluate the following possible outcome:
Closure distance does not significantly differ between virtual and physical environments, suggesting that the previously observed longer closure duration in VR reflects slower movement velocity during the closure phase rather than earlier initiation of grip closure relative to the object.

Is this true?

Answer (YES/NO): NO